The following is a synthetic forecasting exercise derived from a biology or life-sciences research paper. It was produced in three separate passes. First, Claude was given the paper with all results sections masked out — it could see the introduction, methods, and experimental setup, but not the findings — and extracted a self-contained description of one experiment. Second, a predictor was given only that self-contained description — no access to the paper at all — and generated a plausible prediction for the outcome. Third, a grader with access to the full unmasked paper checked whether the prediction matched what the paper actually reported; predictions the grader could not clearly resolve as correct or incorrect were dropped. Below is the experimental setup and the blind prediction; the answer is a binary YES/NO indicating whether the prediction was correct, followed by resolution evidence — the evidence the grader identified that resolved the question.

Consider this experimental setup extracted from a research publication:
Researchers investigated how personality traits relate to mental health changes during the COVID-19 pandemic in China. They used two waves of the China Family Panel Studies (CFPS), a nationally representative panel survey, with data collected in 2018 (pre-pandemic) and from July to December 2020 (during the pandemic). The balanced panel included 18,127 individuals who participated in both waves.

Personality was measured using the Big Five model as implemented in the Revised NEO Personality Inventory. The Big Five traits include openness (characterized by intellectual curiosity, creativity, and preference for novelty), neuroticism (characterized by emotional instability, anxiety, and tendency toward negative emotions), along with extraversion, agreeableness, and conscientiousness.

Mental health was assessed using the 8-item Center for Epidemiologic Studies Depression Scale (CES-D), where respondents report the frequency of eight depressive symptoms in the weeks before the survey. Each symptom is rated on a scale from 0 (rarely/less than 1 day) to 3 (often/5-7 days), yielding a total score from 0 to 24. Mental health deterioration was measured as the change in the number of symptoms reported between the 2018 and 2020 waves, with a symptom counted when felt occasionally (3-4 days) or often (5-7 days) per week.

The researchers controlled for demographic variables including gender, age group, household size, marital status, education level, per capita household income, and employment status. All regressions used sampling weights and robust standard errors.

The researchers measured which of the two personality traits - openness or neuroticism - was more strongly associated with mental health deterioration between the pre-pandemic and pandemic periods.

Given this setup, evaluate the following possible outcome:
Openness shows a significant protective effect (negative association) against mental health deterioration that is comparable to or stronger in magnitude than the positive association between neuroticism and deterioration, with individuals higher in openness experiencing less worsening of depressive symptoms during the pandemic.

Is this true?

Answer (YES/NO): NO